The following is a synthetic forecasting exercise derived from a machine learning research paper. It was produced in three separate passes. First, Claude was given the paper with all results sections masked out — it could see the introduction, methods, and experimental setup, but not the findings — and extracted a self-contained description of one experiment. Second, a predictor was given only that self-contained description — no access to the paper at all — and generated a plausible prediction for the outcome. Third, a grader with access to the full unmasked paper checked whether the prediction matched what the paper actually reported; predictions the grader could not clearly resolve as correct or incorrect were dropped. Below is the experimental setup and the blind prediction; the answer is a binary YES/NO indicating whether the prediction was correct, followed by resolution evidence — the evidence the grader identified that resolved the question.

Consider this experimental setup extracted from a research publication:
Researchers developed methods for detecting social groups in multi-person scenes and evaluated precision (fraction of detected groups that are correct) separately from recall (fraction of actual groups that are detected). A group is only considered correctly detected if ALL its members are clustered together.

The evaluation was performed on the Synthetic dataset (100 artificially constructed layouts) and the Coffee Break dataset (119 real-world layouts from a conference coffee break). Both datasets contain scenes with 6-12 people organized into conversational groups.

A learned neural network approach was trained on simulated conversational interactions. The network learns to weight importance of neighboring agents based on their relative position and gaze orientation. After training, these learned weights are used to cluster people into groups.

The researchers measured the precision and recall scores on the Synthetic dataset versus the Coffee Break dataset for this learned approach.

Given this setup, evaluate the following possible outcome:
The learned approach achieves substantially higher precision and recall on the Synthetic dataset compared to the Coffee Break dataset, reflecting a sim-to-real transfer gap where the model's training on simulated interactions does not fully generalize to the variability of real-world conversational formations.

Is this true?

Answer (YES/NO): YES